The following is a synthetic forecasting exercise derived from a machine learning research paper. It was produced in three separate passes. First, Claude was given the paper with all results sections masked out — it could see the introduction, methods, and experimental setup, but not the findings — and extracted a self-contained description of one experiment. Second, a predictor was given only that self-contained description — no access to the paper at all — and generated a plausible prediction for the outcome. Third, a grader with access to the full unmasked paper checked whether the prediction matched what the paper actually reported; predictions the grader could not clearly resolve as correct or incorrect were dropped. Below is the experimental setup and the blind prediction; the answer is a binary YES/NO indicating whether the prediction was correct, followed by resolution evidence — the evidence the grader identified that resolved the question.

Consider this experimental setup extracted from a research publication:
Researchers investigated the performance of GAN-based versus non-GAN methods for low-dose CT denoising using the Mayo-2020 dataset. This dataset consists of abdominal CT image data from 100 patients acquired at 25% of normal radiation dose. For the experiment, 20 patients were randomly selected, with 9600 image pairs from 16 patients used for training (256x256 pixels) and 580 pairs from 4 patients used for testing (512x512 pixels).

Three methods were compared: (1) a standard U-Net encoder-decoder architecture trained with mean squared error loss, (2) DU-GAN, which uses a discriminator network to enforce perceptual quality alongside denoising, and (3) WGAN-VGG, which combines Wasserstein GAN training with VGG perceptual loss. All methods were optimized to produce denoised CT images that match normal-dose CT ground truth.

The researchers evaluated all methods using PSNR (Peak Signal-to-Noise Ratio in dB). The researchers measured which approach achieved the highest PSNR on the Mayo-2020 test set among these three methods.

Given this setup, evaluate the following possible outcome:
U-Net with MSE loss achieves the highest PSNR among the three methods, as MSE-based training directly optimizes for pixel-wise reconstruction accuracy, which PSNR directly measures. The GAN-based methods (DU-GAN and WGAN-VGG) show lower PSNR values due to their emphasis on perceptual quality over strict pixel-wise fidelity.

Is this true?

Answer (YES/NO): YES